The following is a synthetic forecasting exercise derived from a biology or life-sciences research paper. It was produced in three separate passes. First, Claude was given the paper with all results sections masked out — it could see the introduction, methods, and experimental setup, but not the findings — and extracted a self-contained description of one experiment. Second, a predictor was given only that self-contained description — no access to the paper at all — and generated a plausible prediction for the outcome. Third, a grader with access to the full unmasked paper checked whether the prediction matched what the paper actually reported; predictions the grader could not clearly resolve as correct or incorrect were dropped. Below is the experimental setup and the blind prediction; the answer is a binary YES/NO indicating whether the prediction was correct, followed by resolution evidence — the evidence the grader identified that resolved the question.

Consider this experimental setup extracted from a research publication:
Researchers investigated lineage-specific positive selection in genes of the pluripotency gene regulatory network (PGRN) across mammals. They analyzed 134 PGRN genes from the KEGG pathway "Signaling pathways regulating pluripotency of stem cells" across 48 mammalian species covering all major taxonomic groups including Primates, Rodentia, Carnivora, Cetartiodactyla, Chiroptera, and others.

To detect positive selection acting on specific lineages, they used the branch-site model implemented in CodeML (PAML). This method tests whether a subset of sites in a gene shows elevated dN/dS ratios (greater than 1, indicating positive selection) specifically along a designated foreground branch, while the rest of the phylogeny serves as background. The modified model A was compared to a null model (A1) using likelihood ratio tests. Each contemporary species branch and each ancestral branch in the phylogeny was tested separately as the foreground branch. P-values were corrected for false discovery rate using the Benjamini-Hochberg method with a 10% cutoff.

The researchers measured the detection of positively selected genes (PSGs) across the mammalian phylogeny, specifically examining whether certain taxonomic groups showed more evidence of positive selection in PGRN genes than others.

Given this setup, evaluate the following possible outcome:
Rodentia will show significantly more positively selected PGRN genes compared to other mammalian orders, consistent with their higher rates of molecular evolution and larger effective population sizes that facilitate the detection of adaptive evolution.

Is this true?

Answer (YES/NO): NO